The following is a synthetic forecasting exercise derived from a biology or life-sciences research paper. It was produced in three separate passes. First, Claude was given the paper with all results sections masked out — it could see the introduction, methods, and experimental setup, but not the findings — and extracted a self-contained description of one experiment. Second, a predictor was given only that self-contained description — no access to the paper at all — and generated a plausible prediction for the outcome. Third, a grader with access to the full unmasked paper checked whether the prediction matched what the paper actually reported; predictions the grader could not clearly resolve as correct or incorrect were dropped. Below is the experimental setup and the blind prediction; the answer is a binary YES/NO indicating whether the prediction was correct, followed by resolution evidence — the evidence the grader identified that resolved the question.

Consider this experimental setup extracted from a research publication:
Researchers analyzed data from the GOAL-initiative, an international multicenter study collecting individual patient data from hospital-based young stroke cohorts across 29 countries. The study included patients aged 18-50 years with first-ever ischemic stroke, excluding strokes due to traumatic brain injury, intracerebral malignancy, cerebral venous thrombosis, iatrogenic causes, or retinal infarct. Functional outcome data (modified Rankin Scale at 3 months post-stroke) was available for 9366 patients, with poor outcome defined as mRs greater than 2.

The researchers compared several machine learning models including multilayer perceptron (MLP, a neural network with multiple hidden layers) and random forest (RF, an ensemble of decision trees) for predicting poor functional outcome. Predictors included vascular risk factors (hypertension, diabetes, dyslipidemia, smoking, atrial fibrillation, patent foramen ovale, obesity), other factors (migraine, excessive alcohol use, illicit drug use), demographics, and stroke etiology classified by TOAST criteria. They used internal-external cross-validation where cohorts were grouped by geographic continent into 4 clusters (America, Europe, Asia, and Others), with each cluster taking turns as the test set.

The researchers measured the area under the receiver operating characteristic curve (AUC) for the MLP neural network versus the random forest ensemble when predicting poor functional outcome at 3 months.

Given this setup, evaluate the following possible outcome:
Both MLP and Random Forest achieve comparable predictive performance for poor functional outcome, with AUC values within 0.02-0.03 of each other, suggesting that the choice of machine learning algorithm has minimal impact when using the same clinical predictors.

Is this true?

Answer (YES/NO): YES